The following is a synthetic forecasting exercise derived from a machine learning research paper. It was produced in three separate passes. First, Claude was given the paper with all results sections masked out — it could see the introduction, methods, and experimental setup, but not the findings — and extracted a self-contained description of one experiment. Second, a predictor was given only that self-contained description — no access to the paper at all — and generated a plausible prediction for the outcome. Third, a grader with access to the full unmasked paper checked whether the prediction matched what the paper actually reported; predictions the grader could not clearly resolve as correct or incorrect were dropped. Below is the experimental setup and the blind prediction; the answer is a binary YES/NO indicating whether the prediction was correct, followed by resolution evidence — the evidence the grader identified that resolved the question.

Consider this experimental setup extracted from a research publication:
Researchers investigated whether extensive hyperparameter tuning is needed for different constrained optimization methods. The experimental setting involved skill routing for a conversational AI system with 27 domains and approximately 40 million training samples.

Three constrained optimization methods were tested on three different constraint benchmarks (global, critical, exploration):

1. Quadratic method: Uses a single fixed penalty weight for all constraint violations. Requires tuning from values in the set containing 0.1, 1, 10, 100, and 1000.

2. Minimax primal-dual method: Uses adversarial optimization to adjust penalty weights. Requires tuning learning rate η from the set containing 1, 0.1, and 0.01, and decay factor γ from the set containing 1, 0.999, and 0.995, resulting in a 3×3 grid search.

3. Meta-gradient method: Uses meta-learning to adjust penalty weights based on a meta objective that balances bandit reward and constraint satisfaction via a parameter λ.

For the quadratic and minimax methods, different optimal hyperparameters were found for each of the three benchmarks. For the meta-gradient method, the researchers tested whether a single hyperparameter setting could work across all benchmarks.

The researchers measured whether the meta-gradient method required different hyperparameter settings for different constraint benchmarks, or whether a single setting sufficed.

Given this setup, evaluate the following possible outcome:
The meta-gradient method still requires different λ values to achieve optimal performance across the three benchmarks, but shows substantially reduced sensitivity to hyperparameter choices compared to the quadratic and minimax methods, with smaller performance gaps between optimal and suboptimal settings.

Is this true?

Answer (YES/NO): NO